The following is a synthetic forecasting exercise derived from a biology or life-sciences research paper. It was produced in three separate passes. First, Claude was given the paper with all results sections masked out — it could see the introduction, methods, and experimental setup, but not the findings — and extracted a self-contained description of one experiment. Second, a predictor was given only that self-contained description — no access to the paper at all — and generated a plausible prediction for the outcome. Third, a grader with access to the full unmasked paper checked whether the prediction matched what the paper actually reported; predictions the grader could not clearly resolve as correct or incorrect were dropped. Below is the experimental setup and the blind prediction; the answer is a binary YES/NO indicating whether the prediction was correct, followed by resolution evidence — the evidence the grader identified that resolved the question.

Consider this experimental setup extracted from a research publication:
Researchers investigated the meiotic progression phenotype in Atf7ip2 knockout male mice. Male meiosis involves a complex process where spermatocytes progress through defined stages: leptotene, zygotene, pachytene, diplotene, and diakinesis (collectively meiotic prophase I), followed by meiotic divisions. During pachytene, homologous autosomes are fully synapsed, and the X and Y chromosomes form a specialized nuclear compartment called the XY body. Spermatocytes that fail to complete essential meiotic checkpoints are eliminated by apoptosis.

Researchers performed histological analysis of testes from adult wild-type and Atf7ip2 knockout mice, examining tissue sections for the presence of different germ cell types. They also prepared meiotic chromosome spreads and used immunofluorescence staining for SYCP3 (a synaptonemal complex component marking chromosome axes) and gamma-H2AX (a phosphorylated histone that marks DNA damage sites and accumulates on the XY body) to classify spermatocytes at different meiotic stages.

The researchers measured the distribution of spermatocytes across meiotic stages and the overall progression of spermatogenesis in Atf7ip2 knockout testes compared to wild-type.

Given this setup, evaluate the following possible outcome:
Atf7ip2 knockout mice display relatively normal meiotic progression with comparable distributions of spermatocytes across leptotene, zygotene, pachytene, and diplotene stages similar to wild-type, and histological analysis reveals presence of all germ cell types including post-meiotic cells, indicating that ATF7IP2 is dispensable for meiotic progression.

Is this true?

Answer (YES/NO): NO